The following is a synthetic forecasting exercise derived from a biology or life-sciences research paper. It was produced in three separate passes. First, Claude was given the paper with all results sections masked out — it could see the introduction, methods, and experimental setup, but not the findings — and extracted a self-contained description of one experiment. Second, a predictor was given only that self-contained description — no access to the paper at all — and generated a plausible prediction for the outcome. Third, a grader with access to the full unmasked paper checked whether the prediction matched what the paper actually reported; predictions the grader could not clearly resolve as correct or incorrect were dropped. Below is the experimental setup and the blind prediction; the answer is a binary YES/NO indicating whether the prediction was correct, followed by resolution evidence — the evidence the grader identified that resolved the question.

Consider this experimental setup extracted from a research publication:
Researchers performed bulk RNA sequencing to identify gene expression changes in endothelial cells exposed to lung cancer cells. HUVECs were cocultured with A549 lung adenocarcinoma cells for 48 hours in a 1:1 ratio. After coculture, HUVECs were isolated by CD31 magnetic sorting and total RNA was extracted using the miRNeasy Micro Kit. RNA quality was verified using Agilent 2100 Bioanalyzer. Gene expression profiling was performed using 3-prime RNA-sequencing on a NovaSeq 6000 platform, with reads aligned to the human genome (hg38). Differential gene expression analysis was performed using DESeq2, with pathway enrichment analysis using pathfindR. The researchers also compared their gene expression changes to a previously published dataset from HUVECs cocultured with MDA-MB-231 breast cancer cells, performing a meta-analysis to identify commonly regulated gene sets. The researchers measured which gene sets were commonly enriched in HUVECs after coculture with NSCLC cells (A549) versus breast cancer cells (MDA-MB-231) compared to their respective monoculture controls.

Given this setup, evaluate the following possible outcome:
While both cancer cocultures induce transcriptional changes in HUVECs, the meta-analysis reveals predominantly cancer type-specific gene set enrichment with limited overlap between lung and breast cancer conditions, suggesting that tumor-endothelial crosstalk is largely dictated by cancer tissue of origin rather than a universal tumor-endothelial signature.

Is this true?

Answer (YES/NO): NO